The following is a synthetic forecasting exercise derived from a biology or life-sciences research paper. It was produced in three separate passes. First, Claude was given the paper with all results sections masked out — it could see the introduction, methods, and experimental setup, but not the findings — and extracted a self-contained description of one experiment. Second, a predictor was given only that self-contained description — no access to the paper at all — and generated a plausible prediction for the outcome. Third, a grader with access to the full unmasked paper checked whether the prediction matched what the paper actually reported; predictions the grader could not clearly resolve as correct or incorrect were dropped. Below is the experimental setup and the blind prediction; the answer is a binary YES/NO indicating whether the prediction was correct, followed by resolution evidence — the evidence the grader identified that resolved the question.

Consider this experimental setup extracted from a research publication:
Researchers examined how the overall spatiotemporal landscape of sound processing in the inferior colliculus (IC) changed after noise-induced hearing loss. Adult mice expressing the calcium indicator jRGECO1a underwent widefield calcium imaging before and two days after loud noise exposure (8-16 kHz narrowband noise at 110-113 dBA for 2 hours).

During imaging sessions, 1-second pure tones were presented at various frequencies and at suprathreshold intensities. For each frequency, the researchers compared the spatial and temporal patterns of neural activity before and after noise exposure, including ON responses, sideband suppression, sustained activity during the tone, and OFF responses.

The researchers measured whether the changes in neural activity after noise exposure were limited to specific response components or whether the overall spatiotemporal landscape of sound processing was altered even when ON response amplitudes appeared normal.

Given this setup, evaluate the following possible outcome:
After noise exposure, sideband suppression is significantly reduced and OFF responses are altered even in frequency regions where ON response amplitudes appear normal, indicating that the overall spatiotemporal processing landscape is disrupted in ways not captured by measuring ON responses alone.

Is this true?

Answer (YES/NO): YES